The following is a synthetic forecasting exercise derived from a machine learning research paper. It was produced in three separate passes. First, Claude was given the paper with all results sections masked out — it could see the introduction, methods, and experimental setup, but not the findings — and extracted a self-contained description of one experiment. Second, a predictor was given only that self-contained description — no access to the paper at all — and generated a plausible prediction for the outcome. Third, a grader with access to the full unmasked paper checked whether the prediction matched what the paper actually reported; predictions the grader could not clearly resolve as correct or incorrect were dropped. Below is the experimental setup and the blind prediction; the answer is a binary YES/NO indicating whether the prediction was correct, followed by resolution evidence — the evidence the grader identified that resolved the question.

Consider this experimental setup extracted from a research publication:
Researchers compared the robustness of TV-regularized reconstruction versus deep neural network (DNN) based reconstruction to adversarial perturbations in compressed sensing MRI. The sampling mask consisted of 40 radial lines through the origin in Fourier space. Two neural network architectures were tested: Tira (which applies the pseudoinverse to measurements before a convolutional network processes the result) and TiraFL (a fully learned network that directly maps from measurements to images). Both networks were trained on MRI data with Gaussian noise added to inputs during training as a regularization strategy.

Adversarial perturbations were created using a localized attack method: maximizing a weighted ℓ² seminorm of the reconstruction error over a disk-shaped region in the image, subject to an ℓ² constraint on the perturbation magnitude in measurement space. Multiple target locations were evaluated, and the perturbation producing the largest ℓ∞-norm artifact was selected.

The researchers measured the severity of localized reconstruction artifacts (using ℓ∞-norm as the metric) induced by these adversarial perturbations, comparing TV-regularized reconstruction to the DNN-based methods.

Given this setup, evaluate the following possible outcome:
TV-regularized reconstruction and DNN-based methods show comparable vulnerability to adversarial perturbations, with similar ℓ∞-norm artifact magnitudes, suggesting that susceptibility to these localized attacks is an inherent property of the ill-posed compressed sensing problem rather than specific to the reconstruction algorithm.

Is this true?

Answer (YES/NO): NO